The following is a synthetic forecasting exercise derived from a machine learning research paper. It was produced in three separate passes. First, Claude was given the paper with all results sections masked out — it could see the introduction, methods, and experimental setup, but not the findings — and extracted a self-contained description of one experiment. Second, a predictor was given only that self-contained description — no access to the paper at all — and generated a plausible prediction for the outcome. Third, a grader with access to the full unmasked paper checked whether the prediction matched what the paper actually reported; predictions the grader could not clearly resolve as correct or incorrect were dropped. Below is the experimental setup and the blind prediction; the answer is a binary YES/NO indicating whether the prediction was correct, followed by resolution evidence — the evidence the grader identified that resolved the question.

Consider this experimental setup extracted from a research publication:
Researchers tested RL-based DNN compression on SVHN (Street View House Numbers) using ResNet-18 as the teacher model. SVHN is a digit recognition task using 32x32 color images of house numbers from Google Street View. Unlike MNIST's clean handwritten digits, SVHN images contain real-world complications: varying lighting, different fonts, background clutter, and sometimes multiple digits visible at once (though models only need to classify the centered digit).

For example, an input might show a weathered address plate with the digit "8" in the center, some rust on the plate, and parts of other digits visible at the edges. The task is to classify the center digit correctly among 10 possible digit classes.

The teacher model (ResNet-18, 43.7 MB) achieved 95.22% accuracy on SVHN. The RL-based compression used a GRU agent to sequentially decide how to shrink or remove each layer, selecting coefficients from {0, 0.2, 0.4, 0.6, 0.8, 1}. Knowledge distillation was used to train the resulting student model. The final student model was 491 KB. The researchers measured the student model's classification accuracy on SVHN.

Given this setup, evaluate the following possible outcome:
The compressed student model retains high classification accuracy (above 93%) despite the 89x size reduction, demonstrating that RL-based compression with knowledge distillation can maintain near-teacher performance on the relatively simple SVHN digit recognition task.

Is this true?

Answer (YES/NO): YES